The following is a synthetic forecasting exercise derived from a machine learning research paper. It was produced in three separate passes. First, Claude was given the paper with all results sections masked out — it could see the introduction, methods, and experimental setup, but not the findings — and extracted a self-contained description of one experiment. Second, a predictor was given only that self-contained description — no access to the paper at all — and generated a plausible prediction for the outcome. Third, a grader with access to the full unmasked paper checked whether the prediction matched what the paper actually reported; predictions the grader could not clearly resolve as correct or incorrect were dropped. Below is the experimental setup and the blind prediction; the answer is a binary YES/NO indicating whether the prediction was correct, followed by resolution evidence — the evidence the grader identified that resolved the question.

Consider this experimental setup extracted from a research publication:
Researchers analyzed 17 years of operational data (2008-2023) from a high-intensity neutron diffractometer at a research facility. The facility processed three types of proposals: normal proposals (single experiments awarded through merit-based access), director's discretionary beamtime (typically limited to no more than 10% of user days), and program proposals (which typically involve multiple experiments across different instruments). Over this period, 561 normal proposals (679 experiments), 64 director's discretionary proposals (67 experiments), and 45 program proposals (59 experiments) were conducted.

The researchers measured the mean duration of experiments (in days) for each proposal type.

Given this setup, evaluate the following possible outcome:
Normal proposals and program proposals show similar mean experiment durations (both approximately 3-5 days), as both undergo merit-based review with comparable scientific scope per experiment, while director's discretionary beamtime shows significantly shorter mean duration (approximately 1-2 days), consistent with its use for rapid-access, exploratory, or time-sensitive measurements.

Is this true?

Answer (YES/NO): NO